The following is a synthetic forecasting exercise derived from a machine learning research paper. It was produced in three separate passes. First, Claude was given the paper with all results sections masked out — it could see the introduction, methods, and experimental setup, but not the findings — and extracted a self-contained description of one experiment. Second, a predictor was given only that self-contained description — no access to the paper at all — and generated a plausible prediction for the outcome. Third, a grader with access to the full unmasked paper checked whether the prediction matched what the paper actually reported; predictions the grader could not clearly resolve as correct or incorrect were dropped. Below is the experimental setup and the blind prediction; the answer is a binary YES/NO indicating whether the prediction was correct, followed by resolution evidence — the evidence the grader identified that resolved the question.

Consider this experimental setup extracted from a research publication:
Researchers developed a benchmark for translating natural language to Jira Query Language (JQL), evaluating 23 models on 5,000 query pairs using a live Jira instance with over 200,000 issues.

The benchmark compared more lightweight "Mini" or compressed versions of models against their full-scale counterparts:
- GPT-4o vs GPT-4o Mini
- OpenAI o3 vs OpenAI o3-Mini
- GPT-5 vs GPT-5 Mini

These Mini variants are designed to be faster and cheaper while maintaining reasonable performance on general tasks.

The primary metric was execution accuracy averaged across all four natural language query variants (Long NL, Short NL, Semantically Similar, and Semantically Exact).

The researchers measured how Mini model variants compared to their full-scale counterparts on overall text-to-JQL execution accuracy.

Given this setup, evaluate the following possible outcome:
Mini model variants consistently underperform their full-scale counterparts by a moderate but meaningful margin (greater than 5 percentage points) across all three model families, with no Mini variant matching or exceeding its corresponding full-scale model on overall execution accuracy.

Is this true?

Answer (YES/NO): NO